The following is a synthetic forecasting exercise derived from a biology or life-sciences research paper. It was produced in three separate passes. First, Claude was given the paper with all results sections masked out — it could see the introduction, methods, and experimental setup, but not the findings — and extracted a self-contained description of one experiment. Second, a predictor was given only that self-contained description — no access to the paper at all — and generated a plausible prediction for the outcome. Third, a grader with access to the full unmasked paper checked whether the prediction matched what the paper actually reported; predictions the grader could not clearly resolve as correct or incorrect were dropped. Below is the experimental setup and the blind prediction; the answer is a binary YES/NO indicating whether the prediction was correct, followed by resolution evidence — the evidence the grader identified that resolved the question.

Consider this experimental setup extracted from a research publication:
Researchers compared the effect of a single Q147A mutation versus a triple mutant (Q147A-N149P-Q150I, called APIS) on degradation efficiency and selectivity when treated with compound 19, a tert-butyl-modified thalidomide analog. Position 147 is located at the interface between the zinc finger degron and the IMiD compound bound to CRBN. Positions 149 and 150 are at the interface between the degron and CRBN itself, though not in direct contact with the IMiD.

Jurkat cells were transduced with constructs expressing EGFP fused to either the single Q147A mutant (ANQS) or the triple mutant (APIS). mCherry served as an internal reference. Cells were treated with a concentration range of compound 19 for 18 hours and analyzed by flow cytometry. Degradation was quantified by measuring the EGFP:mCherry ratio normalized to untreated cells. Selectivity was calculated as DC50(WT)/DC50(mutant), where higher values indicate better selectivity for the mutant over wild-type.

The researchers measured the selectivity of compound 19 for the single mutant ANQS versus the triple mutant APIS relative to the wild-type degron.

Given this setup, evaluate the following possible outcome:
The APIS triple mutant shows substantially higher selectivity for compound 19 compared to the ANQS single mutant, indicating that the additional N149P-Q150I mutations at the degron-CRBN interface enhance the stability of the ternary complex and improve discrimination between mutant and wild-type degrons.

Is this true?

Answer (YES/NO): YES